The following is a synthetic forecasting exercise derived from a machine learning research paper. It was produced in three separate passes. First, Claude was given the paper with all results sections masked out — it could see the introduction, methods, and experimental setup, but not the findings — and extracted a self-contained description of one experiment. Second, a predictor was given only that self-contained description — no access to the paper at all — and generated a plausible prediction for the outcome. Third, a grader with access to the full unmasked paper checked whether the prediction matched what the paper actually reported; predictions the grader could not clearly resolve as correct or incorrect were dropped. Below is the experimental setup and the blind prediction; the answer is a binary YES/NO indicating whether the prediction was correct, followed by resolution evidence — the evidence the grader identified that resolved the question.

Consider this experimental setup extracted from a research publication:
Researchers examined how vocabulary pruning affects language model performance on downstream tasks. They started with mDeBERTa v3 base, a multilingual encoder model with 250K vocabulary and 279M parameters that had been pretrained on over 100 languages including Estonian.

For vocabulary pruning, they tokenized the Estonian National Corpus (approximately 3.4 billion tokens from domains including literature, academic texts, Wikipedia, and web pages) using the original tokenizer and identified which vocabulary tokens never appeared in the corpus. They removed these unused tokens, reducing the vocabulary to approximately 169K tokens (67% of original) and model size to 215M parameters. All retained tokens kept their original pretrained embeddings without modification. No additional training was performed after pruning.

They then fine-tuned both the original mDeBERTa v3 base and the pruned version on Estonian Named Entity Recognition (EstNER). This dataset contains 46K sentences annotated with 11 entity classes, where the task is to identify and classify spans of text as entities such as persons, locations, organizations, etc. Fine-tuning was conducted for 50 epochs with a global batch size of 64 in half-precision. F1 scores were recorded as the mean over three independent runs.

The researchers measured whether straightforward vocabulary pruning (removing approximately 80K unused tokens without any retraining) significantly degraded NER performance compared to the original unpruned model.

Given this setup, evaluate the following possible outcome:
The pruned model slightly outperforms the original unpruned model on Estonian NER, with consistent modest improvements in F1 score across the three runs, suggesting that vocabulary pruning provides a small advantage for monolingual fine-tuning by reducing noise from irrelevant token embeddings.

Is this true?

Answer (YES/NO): NO